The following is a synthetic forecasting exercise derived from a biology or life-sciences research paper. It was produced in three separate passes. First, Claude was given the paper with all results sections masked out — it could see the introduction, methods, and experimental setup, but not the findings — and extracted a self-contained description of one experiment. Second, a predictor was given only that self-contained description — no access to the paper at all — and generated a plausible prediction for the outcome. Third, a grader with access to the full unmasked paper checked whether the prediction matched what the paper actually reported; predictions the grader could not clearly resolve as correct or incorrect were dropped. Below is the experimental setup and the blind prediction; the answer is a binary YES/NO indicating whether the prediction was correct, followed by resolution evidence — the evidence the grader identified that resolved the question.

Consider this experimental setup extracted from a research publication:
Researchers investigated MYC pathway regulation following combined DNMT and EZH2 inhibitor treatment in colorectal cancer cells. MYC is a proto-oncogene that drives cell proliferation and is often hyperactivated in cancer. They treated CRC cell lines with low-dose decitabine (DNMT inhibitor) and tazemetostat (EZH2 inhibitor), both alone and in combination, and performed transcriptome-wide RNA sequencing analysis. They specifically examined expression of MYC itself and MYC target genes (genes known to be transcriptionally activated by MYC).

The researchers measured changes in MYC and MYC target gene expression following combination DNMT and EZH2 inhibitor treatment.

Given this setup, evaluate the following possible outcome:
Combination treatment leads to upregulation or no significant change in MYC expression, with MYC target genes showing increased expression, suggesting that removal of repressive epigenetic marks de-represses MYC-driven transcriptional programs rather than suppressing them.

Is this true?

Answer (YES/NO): NO